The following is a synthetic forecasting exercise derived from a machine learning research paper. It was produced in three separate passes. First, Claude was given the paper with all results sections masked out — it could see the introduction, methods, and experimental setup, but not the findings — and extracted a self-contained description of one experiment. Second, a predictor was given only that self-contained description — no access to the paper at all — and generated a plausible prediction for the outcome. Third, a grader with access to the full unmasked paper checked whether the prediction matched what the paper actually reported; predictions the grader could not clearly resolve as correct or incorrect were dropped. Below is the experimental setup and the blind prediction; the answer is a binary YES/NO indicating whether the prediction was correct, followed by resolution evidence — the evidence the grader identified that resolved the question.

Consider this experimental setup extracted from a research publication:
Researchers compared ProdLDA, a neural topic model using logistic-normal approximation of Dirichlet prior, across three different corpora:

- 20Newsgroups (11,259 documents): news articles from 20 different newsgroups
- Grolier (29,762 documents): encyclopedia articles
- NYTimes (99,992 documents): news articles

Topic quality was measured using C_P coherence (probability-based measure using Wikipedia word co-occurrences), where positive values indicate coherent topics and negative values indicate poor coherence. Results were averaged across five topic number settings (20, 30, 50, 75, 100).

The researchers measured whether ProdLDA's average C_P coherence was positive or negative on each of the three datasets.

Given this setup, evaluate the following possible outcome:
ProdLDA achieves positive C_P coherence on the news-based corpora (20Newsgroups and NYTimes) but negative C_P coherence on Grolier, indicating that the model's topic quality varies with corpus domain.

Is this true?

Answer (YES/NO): NO